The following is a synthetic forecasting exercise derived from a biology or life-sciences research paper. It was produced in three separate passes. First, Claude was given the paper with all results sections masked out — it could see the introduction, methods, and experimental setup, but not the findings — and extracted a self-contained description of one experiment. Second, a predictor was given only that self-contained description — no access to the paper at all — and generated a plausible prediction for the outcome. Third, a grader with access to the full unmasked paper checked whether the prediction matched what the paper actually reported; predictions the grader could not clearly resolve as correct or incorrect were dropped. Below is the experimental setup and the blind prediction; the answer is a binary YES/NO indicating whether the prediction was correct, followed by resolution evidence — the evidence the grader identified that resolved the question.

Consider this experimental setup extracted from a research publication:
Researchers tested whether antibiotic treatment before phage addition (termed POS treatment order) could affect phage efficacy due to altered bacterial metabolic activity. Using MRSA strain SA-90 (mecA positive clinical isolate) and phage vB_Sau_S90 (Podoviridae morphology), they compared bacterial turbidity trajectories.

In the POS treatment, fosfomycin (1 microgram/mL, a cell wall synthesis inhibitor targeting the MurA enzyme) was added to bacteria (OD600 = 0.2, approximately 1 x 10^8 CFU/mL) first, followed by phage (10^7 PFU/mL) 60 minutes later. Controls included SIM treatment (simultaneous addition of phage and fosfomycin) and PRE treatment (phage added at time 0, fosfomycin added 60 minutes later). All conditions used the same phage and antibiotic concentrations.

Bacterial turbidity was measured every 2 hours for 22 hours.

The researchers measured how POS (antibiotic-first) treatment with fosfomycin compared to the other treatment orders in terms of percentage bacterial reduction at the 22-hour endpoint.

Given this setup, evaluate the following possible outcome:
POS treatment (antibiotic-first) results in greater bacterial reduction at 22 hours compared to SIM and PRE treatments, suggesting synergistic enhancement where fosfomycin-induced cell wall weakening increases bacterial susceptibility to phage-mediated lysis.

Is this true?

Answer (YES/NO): NO